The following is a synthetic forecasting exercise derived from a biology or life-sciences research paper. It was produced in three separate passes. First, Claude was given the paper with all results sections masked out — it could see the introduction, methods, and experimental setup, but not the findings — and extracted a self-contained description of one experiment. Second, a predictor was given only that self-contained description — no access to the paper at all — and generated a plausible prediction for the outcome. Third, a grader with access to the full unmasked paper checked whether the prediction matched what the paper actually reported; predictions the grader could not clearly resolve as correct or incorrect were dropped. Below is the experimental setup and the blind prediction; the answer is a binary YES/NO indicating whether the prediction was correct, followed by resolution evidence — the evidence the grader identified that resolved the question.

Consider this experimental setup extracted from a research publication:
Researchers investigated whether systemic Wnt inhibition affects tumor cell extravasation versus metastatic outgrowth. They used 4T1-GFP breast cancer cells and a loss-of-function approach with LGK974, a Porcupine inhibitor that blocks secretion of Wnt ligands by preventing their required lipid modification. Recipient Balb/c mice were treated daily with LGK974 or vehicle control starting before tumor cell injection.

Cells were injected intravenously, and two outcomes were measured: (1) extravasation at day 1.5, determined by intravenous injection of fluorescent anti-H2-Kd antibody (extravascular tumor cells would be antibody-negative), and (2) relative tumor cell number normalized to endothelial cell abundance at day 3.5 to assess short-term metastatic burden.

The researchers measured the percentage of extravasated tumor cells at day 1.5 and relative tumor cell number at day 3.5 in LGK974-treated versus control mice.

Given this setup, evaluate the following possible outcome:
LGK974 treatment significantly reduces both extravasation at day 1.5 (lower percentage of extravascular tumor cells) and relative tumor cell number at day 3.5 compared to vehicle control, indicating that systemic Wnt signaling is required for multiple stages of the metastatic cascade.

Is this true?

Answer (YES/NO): NO